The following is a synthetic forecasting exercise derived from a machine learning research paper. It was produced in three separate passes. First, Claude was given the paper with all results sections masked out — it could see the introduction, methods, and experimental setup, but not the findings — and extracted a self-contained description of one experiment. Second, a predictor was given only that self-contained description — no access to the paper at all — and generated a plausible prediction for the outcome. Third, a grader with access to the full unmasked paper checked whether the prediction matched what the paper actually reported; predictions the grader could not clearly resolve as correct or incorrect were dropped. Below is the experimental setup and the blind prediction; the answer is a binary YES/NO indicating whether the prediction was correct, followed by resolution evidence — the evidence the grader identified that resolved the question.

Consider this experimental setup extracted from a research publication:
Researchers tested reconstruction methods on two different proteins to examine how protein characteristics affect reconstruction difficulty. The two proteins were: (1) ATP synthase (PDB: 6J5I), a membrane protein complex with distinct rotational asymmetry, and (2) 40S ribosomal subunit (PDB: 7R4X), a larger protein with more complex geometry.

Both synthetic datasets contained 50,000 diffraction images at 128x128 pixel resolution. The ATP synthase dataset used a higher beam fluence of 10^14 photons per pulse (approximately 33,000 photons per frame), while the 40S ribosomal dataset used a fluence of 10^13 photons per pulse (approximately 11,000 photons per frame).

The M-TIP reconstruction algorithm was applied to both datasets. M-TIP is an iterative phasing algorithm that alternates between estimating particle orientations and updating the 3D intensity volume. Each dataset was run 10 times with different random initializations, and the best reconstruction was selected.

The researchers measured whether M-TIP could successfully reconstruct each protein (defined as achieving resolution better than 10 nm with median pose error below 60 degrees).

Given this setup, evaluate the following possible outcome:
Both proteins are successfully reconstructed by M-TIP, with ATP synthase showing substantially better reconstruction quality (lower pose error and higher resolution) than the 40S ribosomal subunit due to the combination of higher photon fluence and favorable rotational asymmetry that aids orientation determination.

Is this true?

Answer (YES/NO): NO